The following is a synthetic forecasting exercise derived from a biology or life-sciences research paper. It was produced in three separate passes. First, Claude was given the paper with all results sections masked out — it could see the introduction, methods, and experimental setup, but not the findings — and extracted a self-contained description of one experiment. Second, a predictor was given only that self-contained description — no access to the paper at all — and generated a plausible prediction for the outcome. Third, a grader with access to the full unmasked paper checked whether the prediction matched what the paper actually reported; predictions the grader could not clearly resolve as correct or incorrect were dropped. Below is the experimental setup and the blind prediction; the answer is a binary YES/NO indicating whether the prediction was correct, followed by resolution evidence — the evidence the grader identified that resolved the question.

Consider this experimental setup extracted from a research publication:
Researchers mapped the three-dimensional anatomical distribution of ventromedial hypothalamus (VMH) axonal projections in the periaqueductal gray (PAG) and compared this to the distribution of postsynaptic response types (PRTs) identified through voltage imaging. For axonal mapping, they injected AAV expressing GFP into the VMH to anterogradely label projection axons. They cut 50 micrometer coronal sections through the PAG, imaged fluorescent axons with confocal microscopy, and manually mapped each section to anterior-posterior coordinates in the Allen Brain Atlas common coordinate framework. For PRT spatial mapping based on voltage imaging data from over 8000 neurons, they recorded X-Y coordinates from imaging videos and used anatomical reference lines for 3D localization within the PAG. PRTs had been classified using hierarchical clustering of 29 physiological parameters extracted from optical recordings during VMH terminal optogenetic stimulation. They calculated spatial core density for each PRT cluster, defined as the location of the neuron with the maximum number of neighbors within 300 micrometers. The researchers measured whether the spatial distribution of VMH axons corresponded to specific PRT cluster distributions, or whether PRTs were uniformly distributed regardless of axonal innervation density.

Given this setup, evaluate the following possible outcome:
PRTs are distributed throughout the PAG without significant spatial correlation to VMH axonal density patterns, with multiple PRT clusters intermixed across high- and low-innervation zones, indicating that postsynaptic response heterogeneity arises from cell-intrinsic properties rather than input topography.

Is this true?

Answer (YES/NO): NO